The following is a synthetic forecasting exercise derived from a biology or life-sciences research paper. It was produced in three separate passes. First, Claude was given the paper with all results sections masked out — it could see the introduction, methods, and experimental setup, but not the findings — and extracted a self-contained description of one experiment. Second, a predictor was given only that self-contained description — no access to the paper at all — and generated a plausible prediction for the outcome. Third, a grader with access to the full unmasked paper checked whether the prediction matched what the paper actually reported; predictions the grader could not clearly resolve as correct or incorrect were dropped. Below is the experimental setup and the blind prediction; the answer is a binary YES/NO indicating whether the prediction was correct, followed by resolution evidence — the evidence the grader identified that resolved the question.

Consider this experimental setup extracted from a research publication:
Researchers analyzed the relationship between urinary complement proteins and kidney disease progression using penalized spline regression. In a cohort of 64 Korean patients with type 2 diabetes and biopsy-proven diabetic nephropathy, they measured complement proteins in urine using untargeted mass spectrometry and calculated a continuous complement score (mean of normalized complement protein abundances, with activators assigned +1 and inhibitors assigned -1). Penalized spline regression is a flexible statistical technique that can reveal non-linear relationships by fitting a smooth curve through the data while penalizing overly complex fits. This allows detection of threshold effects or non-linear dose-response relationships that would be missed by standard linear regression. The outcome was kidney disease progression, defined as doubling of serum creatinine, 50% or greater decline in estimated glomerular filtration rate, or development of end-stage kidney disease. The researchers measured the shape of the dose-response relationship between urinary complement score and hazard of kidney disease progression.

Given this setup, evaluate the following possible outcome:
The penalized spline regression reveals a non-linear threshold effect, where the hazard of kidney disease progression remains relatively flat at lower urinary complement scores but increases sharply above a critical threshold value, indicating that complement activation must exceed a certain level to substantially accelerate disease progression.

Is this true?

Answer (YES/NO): NO